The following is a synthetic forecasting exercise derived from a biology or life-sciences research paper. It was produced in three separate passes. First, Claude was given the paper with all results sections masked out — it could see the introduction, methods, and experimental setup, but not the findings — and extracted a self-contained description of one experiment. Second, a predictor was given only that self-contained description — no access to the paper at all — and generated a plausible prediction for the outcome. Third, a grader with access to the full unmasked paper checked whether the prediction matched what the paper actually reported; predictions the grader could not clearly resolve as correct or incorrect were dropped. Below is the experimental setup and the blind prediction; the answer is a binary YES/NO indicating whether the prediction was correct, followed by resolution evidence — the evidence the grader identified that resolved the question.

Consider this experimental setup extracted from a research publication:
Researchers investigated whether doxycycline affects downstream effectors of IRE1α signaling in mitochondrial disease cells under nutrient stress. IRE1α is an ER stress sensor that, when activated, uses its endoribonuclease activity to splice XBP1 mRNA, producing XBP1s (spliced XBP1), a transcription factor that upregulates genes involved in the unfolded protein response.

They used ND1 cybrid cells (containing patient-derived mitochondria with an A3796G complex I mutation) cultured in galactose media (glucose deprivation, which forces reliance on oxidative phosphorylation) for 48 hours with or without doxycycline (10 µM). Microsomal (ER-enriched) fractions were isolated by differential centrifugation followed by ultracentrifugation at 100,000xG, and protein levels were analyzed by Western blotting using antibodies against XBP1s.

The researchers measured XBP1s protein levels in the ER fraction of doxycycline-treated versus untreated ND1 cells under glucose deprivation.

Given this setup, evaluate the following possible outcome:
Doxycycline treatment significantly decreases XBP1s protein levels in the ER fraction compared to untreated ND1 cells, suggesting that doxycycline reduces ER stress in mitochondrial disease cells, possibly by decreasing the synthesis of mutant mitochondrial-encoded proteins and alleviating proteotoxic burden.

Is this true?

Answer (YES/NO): YES